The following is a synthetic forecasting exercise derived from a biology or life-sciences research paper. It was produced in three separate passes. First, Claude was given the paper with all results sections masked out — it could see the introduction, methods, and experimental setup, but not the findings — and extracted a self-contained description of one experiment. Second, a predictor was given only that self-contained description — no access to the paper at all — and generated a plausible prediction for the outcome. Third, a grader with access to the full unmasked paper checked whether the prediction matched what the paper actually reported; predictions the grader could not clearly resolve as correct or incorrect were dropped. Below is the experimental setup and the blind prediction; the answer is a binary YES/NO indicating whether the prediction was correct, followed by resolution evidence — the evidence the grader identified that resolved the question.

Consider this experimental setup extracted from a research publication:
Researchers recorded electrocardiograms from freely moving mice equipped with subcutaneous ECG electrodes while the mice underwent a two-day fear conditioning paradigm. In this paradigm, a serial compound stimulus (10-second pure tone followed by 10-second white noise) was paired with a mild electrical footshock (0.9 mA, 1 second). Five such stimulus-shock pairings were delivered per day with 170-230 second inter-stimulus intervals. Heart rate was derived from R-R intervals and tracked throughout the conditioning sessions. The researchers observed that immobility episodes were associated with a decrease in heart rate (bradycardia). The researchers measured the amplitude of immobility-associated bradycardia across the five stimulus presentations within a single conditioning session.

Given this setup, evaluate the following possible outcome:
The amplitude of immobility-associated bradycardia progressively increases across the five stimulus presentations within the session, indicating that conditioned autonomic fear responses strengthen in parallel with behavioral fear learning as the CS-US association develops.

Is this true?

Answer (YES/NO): NO